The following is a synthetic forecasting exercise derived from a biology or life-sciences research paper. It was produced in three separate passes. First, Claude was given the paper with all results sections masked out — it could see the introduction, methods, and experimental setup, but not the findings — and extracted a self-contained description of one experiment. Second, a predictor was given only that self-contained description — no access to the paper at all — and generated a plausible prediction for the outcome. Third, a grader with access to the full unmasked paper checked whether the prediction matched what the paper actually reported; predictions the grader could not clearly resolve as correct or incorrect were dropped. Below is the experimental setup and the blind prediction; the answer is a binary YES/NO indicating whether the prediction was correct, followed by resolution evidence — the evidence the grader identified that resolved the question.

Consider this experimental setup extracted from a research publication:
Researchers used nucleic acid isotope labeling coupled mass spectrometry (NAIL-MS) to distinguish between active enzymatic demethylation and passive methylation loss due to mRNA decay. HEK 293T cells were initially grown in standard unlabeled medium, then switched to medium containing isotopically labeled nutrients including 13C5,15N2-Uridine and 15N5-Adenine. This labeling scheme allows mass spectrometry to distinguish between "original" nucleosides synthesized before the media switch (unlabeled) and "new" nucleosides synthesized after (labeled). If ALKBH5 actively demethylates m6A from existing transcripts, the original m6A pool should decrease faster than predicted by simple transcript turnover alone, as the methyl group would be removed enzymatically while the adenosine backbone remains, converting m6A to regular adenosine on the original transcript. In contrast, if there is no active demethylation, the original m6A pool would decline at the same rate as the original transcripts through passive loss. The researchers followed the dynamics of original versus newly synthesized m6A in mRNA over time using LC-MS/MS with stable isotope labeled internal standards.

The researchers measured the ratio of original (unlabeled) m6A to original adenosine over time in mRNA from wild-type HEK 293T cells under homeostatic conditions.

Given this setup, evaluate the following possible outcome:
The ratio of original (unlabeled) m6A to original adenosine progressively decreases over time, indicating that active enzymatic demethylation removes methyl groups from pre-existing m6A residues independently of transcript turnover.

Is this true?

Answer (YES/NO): NO